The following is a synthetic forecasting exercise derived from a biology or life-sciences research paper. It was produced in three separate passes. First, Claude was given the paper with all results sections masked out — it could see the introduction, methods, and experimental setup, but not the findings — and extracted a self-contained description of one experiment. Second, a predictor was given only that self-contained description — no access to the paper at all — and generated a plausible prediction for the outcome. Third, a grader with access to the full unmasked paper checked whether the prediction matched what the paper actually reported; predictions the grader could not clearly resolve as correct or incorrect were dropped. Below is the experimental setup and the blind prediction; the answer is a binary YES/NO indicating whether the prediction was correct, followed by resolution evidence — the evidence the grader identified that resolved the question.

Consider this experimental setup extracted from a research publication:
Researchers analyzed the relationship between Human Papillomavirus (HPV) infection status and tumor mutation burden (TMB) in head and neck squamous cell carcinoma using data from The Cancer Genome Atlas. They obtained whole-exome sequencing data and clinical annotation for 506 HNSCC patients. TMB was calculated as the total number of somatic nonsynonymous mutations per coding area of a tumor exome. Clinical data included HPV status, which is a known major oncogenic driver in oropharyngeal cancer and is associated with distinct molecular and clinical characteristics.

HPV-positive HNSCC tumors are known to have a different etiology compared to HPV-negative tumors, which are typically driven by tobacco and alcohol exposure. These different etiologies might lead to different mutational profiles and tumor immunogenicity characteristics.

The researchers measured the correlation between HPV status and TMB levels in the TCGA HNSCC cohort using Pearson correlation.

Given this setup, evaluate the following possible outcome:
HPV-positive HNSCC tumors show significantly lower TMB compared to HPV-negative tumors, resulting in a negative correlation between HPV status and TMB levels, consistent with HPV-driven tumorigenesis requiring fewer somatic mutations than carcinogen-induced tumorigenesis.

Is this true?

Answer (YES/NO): NO